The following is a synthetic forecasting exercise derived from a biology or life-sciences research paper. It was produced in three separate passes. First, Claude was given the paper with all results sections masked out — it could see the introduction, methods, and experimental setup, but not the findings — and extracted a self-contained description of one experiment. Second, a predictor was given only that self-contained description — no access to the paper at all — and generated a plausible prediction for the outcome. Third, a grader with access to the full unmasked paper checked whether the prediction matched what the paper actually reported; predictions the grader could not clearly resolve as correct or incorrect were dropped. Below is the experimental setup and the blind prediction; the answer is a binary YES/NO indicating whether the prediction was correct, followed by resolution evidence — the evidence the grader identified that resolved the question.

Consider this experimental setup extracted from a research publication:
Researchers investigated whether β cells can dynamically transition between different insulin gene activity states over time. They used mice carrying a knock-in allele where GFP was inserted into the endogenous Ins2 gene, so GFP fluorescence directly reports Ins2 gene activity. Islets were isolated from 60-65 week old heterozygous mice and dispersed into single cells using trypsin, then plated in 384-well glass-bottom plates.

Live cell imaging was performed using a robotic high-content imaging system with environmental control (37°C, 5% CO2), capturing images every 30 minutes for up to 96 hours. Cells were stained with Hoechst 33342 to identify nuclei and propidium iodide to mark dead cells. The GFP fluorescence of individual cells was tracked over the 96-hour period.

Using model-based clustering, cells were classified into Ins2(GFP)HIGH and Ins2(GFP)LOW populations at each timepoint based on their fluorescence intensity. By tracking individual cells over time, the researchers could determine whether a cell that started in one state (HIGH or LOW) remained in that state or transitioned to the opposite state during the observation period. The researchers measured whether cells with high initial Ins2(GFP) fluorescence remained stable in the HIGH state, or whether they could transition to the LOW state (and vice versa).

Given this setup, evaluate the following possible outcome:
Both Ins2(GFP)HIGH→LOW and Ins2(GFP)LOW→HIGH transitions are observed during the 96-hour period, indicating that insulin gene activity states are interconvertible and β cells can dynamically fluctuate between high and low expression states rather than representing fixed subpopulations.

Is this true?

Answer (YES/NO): YES